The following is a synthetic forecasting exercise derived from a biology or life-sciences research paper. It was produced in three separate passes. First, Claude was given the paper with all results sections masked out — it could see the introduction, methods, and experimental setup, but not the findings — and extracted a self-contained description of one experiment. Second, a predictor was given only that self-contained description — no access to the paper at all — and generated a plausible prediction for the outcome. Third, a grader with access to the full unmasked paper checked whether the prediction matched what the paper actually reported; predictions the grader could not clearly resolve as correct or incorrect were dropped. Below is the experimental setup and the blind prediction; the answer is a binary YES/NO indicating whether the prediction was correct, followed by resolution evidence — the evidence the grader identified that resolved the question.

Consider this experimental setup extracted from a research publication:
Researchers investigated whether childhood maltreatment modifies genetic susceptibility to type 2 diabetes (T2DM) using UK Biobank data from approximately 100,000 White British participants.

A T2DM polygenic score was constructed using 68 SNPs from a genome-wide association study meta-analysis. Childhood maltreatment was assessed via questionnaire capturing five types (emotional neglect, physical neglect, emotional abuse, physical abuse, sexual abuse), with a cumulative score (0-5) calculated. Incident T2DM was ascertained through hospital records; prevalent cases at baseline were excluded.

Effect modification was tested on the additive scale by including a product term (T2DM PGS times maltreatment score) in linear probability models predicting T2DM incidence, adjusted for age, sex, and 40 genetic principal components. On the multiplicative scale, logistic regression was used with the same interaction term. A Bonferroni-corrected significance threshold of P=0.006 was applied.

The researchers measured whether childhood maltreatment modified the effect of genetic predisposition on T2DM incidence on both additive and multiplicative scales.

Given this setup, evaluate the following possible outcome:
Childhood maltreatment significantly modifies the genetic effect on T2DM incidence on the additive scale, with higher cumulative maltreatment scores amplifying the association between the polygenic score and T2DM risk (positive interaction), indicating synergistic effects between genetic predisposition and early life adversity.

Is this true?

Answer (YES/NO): NO